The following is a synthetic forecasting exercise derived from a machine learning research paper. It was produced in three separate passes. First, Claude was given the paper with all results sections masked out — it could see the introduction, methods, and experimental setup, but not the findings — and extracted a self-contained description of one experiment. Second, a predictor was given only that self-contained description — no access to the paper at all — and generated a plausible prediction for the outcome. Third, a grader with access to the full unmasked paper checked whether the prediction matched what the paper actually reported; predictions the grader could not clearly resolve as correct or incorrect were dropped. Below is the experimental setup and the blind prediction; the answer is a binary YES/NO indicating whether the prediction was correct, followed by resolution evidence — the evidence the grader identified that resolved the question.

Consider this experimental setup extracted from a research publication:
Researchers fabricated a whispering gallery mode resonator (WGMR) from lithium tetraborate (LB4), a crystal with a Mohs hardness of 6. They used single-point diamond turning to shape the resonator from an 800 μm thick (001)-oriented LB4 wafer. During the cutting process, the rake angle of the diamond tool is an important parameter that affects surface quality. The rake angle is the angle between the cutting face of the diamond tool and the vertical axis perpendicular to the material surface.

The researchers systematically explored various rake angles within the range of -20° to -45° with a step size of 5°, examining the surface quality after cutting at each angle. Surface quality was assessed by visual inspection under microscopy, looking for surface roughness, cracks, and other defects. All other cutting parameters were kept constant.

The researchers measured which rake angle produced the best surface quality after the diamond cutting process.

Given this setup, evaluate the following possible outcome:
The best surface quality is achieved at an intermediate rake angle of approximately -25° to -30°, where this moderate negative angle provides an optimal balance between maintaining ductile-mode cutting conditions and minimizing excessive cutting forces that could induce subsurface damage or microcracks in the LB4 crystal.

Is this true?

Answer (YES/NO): NO